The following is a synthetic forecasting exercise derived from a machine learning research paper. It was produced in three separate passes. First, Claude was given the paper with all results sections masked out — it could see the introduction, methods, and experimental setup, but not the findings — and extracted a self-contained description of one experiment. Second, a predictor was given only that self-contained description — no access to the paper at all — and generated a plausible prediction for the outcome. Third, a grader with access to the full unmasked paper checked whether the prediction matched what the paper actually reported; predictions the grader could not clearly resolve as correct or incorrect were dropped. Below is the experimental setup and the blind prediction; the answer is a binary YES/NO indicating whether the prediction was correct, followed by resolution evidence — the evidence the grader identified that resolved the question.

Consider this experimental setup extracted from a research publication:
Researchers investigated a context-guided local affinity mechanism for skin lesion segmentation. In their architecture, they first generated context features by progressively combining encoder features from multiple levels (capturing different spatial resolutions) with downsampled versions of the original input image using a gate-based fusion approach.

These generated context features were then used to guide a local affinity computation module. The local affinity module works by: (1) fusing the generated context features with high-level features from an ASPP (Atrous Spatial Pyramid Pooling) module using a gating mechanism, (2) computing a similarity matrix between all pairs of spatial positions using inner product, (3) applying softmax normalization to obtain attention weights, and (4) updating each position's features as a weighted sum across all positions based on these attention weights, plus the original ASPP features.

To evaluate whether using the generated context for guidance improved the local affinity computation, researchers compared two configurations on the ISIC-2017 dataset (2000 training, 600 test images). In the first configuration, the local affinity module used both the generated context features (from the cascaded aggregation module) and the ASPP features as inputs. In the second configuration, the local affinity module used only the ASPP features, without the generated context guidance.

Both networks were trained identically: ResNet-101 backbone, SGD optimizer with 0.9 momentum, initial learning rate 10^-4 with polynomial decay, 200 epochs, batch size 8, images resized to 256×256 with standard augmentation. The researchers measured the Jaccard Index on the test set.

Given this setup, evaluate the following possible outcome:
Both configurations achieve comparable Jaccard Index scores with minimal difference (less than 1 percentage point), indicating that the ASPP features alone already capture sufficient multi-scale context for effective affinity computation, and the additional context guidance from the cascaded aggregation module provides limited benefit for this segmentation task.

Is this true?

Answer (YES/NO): NO